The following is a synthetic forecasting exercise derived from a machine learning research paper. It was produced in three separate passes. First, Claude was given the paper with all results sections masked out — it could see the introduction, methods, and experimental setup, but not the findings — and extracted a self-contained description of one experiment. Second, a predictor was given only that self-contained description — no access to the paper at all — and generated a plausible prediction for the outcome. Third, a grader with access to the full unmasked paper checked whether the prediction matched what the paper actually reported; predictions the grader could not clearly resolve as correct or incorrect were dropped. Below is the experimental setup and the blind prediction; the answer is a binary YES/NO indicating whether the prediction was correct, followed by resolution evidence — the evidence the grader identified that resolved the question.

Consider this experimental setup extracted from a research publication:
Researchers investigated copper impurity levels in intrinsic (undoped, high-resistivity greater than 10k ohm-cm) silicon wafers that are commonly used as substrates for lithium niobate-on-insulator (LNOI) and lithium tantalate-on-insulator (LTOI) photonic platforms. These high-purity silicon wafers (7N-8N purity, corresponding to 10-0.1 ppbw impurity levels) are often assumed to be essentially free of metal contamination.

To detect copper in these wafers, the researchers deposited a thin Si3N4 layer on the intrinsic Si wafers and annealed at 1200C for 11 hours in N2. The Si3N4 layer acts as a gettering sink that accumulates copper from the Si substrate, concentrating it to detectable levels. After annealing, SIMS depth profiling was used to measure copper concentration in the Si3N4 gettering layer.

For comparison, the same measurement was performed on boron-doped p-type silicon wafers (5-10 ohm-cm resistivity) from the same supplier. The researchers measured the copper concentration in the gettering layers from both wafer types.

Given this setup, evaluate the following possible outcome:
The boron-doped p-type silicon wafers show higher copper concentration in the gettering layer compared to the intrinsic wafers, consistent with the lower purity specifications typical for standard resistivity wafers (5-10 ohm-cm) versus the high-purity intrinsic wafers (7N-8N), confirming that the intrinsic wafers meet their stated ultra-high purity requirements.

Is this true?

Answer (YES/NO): NO